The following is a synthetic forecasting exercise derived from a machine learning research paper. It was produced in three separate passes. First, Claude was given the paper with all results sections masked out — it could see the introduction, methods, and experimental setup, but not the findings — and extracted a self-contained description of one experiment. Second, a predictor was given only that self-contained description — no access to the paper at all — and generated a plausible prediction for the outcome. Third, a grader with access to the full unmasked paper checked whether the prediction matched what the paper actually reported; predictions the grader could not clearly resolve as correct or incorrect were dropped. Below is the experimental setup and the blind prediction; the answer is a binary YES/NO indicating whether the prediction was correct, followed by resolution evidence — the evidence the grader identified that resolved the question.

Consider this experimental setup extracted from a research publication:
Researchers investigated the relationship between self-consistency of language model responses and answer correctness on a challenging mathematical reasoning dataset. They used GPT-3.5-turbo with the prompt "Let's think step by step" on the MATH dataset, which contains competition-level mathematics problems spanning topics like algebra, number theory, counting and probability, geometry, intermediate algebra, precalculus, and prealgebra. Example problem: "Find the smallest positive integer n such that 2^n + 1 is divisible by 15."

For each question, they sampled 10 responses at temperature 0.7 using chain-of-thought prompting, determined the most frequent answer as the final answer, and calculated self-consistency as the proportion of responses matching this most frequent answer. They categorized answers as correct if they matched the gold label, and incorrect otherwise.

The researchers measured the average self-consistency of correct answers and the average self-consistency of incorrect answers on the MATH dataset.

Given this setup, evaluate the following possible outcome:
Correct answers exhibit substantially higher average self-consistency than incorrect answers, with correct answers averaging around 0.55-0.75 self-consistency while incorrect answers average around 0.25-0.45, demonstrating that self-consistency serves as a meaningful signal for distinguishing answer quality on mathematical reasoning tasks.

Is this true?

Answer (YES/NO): YES